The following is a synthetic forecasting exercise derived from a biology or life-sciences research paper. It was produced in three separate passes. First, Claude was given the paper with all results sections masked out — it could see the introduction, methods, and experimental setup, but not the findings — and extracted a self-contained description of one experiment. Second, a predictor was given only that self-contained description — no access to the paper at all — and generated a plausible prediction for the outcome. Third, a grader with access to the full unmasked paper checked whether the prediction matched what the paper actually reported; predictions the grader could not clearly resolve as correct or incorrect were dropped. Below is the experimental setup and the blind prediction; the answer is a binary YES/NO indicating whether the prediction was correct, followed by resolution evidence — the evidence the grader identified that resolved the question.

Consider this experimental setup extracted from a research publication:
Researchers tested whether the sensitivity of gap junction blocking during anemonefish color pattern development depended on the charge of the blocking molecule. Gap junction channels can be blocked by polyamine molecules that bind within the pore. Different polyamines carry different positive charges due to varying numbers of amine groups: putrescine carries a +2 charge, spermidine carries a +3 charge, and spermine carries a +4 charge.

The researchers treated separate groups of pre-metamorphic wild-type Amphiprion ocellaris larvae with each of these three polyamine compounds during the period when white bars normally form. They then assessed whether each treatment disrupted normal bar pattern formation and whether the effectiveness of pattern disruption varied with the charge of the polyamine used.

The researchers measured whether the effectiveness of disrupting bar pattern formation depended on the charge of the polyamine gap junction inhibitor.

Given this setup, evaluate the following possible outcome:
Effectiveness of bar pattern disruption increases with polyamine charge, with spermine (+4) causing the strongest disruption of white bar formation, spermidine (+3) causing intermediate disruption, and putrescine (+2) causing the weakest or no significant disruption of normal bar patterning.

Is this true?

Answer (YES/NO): NO